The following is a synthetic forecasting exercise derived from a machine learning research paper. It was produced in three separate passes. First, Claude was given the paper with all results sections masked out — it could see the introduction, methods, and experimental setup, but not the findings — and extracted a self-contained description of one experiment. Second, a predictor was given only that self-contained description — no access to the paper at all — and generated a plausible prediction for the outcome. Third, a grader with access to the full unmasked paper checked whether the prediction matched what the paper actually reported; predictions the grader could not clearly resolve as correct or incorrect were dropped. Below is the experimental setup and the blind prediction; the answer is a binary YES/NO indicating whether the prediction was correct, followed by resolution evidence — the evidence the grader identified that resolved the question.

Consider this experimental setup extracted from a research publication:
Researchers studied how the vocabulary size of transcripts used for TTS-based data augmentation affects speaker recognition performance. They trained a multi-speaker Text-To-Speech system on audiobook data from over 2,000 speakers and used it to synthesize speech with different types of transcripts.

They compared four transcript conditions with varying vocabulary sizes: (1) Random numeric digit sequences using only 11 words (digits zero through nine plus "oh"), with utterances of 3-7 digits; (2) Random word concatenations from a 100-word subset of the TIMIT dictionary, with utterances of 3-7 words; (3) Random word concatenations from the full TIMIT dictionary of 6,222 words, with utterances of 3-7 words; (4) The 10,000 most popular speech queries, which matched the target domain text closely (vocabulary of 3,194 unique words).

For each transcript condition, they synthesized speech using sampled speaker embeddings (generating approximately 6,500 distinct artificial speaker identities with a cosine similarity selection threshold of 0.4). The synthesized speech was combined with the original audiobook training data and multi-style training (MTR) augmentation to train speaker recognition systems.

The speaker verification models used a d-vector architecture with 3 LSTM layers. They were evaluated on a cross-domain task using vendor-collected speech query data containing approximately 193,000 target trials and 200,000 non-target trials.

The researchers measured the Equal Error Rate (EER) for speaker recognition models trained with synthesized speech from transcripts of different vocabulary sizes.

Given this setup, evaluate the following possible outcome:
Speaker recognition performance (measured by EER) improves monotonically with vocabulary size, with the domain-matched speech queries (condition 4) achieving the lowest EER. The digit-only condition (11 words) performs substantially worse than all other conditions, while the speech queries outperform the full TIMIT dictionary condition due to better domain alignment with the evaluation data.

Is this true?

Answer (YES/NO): NO